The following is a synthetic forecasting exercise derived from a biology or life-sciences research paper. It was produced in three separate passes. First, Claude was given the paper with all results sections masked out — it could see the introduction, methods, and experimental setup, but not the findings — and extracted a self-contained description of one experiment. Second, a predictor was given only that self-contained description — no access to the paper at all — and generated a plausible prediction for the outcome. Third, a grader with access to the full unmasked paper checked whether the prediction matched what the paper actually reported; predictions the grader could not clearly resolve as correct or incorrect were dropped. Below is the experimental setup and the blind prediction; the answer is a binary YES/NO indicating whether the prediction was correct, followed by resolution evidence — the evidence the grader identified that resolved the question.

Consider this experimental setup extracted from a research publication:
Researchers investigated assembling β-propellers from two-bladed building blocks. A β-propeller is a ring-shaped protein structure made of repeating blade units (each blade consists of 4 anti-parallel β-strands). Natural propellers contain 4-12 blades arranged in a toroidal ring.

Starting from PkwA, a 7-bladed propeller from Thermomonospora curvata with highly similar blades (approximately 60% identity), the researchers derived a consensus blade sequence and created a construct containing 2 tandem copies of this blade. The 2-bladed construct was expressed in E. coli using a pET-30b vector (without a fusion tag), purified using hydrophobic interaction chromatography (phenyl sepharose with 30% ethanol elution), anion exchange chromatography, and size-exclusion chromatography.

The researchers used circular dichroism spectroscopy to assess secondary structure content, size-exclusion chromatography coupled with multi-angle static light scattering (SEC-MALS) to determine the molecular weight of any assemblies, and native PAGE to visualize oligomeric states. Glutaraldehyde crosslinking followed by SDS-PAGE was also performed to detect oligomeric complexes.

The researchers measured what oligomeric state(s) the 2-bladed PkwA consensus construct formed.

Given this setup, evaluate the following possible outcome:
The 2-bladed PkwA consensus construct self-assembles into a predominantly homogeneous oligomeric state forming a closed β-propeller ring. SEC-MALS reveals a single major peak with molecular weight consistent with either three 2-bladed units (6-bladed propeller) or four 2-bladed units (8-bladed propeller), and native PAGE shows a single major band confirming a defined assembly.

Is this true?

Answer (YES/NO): YES